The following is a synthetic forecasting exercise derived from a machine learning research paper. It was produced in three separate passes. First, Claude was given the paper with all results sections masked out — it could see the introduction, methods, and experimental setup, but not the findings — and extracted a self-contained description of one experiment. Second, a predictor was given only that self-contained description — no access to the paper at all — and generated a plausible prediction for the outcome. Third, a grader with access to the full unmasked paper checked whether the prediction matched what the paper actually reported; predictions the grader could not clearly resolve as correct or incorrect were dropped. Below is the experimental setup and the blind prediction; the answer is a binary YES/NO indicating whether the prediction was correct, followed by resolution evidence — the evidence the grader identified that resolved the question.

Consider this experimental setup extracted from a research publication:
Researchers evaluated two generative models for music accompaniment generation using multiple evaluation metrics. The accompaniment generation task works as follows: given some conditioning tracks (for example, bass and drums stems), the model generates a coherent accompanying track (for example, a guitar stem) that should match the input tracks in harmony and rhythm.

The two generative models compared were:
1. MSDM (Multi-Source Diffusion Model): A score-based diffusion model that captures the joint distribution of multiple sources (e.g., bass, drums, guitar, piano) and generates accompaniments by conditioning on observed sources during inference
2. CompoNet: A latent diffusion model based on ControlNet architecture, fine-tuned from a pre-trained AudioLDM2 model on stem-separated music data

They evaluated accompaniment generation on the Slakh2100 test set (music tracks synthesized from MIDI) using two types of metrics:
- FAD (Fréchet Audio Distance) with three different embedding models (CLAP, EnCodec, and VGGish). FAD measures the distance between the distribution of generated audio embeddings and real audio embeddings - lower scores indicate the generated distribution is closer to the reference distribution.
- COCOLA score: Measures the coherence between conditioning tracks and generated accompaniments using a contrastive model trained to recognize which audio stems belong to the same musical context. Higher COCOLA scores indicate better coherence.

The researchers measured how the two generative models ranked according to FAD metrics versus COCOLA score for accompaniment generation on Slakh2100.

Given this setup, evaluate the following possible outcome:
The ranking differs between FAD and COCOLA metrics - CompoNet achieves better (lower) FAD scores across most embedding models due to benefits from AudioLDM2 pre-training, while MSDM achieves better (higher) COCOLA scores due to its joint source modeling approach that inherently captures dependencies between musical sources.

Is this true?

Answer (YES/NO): NO